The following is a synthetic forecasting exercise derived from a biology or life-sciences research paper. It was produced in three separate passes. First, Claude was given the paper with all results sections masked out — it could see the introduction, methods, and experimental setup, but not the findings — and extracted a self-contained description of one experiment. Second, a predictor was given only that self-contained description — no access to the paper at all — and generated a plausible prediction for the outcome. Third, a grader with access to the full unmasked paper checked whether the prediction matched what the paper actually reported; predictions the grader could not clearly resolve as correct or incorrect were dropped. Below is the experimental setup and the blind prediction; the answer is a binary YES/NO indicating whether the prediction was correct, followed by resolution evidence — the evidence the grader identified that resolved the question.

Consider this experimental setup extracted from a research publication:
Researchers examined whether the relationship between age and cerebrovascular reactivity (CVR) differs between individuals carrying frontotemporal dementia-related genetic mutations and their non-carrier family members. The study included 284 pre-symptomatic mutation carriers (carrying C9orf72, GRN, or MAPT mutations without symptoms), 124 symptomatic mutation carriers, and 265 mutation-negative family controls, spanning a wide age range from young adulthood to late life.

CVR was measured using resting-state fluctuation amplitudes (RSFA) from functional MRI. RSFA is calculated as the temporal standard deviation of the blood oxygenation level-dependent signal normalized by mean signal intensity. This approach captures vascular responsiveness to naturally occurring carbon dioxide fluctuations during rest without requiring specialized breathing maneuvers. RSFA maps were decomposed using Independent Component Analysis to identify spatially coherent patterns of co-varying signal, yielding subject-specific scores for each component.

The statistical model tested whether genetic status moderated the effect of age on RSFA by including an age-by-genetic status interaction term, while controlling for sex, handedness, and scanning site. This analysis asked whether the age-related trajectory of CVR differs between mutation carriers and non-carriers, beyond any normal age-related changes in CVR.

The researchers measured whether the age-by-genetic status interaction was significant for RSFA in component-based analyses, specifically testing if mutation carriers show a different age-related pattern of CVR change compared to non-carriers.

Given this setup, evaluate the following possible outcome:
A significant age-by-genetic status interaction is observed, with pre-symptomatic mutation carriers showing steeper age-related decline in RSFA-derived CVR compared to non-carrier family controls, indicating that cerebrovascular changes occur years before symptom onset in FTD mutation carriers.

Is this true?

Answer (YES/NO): YES